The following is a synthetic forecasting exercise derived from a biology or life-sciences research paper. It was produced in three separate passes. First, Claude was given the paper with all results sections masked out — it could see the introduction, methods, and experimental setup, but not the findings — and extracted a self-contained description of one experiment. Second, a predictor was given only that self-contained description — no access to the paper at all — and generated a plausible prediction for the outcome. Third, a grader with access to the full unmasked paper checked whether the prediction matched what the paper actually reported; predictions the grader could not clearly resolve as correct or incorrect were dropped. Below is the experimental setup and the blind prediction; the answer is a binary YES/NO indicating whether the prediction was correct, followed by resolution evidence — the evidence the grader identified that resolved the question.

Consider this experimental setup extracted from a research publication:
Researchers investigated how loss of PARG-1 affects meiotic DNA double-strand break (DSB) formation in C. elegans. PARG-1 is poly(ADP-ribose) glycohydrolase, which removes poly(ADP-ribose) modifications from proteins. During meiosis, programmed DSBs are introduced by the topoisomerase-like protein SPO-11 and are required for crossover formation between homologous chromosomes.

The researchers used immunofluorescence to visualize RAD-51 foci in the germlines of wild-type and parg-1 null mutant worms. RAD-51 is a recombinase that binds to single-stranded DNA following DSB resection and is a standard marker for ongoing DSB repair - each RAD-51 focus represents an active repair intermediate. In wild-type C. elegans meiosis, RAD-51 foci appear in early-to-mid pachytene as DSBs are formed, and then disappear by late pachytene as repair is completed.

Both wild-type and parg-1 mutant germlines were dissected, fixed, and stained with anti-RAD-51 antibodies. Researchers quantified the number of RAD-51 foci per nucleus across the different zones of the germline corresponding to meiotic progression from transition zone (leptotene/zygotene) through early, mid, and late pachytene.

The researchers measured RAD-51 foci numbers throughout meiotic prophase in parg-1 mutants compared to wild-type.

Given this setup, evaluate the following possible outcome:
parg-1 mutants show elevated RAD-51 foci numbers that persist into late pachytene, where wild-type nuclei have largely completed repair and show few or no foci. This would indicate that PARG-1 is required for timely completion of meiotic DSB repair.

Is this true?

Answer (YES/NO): NO